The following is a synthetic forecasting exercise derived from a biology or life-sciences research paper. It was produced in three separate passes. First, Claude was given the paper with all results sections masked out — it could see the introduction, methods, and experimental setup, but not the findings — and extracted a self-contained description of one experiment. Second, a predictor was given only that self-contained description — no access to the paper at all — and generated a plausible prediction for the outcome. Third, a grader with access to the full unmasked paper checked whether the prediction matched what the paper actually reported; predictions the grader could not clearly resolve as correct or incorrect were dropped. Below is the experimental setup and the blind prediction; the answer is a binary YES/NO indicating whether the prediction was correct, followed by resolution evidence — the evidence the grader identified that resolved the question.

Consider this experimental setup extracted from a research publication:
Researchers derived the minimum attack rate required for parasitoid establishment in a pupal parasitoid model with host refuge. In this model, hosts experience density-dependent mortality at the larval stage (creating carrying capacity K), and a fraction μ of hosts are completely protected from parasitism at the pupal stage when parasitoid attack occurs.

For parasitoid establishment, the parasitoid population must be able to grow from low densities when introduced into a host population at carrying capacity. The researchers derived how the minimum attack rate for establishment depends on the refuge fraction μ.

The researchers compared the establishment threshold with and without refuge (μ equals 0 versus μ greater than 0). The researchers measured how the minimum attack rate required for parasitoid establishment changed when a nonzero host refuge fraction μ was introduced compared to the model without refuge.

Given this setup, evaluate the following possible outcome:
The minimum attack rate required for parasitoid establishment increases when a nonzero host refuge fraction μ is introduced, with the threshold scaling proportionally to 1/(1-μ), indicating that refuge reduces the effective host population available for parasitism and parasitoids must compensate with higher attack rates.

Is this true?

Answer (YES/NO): YES